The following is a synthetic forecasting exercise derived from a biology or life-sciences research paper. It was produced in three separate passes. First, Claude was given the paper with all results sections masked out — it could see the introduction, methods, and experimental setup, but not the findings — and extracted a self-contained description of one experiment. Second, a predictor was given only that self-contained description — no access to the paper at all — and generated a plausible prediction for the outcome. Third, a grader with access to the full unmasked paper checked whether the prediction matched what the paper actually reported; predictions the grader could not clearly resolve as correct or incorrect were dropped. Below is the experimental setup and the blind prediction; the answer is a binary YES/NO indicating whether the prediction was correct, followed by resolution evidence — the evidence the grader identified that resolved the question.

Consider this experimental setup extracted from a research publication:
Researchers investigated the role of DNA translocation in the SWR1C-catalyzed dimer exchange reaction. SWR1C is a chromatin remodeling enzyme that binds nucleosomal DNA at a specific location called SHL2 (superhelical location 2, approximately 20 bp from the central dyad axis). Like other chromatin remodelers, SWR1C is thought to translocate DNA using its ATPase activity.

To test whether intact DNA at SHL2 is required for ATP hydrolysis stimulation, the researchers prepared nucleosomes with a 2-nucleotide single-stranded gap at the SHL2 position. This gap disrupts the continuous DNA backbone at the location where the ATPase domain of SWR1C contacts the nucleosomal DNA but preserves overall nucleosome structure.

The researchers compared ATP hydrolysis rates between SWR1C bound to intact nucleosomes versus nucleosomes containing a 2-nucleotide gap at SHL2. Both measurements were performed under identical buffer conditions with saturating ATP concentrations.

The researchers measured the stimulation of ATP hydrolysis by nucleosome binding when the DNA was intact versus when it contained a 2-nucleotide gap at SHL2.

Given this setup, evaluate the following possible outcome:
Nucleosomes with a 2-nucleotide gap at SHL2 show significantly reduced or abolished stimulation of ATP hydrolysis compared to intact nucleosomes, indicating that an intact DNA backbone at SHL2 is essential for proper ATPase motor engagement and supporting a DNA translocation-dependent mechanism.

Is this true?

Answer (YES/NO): YES